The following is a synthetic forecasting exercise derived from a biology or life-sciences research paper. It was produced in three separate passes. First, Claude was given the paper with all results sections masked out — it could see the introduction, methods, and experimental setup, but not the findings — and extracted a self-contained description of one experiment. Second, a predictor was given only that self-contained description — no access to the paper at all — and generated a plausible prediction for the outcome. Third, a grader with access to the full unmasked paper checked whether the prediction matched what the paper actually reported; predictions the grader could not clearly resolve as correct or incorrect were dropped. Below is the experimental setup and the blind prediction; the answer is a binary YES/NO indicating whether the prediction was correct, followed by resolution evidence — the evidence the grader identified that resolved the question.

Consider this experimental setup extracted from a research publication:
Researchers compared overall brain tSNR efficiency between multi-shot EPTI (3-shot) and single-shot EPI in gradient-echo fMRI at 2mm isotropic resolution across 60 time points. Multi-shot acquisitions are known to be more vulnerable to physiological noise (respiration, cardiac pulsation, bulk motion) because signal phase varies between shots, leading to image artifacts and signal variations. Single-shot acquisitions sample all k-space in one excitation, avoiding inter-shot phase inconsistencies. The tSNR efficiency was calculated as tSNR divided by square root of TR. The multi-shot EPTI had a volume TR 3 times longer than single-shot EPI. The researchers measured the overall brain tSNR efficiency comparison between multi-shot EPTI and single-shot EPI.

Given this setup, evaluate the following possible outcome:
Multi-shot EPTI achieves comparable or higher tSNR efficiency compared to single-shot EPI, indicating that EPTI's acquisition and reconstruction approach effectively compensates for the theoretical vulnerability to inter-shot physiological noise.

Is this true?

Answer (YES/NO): NO